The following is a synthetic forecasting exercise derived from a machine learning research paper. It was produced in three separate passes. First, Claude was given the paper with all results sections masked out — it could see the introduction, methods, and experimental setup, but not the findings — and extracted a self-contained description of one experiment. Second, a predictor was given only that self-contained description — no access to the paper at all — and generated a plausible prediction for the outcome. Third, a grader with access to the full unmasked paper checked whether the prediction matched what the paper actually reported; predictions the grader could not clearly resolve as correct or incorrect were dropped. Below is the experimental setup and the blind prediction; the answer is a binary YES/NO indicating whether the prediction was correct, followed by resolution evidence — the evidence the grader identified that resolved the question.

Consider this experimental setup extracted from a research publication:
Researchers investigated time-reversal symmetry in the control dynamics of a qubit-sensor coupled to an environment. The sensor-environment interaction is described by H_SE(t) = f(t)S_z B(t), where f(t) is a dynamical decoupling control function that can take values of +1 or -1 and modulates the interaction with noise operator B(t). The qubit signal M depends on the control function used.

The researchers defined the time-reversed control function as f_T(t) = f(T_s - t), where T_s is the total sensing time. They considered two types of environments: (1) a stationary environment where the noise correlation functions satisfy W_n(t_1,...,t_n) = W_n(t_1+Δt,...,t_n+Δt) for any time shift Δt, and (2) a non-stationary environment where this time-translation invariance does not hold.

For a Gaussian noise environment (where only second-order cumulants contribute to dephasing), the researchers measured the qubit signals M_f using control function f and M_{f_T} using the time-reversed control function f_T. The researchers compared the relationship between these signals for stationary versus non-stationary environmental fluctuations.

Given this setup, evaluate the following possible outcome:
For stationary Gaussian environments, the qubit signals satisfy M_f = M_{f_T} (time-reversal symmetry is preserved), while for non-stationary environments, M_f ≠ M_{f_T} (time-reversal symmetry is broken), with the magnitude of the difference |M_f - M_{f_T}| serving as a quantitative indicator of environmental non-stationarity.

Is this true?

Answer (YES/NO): NO